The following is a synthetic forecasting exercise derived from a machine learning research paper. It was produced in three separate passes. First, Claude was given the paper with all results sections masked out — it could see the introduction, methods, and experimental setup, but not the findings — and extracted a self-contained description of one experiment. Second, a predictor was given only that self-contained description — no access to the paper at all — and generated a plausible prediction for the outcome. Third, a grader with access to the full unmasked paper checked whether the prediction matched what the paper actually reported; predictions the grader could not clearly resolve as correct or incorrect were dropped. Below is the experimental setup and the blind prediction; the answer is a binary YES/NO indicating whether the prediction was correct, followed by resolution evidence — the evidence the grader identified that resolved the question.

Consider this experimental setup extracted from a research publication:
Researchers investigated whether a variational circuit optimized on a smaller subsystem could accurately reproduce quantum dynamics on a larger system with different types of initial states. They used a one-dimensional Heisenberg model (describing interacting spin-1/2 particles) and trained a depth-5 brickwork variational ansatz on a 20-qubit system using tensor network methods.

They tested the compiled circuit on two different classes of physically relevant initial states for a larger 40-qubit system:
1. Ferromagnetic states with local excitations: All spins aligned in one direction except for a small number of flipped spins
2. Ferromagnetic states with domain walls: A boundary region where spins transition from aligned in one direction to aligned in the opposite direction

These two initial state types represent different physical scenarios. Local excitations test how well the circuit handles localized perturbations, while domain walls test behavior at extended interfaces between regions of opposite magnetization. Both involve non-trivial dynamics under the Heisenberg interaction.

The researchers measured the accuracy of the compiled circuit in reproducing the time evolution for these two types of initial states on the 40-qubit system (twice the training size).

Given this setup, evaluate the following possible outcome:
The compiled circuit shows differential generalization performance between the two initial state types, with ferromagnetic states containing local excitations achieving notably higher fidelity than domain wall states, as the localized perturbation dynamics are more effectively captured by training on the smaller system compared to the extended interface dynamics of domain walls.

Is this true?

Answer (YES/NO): NO